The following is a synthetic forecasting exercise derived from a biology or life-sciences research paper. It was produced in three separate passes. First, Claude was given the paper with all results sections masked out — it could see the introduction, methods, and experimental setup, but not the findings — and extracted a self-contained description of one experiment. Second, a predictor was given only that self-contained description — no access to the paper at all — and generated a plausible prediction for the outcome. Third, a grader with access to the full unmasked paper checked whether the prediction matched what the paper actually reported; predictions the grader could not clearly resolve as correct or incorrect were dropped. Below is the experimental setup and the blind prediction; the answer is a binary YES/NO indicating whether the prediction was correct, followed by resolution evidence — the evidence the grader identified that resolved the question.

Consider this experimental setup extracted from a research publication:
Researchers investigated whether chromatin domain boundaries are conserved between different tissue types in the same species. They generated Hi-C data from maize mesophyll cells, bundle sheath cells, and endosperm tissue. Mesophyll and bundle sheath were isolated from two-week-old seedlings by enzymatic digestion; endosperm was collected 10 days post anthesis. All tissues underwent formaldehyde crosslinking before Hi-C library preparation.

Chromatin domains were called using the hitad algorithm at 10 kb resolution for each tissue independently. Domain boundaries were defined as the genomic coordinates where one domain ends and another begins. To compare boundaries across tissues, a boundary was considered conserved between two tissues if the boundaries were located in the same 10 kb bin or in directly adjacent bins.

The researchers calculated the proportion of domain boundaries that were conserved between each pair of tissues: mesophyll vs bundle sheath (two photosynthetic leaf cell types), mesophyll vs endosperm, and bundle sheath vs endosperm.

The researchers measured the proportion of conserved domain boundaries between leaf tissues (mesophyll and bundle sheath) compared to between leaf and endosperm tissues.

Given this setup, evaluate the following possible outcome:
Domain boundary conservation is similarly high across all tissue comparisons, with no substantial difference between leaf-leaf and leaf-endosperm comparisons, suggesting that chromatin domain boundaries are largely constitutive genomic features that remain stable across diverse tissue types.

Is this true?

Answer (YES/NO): NO